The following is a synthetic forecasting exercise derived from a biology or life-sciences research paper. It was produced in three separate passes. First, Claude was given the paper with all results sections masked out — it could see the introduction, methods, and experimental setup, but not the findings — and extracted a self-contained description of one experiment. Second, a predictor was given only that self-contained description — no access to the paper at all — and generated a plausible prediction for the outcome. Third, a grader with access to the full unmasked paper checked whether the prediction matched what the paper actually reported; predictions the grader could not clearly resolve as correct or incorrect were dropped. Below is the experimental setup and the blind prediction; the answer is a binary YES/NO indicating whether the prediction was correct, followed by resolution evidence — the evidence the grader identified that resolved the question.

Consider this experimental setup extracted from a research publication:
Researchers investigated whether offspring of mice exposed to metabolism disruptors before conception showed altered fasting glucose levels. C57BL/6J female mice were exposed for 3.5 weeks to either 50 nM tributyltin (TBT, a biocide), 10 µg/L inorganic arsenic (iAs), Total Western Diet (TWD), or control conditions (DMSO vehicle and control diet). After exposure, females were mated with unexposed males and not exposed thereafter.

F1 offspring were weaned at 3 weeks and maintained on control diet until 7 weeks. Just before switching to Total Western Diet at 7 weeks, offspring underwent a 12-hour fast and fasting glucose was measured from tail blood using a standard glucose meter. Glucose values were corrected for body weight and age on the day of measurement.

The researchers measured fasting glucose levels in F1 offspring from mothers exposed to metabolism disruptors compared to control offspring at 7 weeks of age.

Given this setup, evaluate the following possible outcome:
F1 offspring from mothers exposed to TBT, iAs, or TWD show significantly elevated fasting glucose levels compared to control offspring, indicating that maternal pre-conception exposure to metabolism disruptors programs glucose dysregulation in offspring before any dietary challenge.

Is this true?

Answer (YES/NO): NO